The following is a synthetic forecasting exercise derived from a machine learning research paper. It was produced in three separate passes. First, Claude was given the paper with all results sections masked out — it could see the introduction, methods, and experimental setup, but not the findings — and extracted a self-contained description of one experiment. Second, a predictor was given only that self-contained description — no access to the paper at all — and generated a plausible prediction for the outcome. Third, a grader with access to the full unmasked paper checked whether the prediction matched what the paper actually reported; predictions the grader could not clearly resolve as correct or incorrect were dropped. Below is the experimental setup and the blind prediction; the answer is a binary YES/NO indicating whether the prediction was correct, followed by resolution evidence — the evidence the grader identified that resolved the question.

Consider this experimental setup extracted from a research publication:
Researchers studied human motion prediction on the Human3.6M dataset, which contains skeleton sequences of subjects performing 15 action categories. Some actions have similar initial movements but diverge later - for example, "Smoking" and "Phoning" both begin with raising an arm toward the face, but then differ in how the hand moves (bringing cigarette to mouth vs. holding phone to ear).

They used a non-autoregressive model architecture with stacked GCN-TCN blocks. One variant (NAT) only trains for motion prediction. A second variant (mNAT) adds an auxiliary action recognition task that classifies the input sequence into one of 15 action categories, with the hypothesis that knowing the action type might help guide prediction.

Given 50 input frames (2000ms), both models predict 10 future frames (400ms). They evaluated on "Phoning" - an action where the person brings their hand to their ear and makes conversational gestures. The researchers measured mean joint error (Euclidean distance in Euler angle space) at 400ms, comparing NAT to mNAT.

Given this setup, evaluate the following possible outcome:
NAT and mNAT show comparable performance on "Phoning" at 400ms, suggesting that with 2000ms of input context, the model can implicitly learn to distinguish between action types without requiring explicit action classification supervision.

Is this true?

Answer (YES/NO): NO